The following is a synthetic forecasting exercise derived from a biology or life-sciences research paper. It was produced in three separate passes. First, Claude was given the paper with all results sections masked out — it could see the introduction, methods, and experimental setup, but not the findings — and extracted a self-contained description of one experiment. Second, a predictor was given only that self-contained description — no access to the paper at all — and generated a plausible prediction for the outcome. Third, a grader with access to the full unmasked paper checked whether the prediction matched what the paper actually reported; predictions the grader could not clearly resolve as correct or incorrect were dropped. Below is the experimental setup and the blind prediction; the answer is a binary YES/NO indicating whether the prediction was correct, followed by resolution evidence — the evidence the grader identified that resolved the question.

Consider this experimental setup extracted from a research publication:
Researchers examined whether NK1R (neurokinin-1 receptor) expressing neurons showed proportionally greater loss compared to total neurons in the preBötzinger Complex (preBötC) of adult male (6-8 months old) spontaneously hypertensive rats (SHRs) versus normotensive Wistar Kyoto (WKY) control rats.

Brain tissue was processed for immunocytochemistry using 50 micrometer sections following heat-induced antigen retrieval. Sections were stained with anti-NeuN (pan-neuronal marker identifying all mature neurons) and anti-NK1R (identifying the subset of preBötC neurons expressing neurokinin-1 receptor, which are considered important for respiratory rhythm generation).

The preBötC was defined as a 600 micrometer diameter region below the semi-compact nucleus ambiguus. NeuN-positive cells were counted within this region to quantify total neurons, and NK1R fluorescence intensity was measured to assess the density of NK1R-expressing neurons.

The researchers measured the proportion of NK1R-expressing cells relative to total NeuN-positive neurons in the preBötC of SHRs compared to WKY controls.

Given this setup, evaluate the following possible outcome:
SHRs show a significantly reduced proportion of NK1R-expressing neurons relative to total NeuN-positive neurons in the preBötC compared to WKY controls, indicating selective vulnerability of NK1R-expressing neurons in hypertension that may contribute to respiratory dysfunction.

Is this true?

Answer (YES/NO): YES